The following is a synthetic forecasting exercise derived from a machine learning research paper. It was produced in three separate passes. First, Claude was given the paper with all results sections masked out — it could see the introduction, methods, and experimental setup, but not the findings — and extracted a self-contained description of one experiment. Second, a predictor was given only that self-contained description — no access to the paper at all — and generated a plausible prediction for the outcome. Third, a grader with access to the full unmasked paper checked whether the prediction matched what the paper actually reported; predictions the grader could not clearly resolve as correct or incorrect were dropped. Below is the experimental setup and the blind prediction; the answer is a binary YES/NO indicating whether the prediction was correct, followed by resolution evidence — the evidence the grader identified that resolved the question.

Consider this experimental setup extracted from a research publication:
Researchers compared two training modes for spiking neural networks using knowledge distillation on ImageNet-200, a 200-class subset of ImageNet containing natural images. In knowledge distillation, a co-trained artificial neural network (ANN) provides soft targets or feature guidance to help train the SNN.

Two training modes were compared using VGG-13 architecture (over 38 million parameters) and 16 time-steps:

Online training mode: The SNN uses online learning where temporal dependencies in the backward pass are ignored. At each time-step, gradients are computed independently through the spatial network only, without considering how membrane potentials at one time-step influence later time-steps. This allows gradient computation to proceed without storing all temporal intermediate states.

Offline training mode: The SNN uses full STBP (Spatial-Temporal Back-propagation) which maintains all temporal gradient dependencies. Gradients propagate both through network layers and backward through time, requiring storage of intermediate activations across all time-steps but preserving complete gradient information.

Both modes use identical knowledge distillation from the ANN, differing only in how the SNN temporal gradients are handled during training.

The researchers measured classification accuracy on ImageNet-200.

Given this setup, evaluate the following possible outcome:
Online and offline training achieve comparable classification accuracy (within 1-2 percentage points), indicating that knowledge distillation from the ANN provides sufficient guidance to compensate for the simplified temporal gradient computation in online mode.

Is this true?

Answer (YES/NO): YES